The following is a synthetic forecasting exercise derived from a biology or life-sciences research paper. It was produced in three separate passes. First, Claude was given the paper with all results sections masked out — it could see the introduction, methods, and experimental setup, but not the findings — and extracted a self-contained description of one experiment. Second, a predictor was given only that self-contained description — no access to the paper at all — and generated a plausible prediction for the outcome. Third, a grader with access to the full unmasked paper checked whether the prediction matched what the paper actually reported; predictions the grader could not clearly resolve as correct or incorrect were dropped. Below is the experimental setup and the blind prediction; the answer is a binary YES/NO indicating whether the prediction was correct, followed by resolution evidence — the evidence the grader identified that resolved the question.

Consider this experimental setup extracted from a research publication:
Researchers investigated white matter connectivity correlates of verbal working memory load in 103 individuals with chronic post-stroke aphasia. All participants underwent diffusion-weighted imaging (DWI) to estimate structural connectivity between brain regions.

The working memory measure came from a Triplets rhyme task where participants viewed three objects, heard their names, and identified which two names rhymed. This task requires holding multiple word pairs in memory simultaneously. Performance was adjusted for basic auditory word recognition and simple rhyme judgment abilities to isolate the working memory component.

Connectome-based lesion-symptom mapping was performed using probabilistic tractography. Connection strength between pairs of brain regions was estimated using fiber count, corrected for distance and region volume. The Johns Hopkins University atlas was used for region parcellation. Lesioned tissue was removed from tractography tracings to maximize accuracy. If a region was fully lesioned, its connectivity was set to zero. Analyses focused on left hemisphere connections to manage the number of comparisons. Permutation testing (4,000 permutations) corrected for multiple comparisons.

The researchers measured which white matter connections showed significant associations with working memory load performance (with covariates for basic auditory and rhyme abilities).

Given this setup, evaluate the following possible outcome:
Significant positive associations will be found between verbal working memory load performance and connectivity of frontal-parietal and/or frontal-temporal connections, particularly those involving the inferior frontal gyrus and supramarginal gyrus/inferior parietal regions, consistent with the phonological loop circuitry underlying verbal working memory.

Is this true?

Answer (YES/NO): NO